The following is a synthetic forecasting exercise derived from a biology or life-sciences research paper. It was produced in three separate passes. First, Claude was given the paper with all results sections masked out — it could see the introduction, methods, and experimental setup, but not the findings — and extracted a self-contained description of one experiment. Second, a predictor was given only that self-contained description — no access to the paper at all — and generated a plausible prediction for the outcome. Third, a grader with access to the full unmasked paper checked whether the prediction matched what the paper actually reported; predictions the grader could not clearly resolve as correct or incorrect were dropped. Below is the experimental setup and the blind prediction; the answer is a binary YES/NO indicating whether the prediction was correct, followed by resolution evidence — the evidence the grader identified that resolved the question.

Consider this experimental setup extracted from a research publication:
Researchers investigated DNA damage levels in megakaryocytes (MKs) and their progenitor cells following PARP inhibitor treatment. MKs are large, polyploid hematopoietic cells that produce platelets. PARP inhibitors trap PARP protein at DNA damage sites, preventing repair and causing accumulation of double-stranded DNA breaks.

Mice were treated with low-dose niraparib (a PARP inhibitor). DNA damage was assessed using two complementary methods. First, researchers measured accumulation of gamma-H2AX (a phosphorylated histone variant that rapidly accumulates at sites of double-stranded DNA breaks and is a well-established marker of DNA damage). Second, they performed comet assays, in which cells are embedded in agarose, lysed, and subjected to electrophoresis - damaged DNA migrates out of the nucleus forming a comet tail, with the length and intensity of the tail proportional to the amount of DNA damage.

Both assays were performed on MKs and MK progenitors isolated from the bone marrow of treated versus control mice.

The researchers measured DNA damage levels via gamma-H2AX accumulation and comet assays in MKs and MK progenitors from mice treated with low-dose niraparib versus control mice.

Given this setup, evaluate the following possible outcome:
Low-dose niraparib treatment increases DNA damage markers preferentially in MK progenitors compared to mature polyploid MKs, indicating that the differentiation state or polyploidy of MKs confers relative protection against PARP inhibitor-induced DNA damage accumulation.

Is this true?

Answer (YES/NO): NO